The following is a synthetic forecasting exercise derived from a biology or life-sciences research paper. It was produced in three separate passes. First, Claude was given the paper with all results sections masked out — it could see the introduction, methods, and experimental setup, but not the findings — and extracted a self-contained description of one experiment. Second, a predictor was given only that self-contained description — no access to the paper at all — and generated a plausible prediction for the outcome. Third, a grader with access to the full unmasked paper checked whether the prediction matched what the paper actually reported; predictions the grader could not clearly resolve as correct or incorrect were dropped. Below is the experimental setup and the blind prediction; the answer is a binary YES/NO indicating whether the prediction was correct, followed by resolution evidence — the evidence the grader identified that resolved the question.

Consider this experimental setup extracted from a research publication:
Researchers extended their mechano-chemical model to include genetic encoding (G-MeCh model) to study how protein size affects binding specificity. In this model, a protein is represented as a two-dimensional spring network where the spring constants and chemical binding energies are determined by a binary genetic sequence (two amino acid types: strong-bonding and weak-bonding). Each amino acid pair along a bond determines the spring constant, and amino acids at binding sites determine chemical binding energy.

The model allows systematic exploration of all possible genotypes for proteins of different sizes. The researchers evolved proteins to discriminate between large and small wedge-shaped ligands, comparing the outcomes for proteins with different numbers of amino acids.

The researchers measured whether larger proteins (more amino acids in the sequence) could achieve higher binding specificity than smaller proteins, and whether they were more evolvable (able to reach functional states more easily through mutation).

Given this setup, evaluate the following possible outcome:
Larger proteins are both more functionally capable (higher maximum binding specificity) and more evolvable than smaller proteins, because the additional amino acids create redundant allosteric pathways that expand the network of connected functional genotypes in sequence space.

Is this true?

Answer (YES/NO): YES